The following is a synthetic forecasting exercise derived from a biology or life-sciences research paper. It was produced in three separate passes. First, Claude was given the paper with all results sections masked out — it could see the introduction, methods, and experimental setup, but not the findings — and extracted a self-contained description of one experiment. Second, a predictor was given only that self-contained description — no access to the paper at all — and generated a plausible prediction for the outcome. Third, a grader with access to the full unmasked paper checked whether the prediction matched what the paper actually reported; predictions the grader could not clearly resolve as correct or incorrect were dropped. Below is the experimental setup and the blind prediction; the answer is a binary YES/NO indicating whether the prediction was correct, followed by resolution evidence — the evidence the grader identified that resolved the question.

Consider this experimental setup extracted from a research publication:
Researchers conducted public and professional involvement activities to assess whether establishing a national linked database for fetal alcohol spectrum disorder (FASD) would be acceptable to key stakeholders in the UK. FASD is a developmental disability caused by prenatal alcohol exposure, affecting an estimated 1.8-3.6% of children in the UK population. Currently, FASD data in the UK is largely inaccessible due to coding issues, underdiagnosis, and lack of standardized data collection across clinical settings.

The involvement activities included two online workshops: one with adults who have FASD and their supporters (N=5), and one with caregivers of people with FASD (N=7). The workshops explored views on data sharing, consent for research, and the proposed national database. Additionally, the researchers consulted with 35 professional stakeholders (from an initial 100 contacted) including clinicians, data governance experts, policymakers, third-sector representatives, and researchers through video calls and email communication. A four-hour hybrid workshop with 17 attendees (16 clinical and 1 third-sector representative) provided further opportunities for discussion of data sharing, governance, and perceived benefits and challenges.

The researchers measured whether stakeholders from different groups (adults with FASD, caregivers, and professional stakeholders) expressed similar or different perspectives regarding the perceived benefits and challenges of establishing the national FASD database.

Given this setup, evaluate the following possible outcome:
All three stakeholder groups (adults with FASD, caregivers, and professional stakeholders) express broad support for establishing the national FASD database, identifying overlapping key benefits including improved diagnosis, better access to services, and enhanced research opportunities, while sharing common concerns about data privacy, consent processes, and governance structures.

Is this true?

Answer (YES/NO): NO